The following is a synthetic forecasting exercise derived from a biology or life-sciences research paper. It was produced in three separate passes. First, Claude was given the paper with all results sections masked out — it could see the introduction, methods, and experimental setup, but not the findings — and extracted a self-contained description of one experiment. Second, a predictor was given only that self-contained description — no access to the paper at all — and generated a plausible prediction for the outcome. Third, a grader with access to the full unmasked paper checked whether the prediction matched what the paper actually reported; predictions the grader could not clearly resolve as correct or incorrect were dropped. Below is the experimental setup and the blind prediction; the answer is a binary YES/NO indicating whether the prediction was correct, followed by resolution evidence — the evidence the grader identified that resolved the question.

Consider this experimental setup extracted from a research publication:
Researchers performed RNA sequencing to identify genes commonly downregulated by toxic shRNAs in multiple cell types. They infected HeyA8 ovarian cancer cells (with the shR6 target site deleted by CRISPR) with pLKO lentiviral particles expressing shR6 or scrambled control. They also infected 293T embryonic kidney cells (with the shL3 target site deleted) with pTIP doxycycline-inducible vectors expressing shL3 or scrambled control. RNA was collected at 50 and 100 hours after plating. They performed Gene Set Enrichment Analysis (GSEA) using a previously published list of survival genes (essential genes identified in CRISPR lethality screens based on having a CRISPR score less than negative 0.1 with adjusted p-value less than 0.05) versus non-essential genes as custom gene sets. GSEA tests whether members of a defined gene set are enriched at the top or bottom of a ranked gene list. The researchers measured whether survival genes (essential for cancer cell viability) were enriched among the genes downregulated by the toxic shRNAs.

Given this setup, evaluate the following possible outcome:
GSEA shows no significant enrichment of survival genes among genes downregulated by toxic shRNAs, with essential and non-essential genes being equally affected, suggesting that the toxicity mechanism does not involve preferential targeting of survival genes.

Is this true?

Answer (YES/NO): NO